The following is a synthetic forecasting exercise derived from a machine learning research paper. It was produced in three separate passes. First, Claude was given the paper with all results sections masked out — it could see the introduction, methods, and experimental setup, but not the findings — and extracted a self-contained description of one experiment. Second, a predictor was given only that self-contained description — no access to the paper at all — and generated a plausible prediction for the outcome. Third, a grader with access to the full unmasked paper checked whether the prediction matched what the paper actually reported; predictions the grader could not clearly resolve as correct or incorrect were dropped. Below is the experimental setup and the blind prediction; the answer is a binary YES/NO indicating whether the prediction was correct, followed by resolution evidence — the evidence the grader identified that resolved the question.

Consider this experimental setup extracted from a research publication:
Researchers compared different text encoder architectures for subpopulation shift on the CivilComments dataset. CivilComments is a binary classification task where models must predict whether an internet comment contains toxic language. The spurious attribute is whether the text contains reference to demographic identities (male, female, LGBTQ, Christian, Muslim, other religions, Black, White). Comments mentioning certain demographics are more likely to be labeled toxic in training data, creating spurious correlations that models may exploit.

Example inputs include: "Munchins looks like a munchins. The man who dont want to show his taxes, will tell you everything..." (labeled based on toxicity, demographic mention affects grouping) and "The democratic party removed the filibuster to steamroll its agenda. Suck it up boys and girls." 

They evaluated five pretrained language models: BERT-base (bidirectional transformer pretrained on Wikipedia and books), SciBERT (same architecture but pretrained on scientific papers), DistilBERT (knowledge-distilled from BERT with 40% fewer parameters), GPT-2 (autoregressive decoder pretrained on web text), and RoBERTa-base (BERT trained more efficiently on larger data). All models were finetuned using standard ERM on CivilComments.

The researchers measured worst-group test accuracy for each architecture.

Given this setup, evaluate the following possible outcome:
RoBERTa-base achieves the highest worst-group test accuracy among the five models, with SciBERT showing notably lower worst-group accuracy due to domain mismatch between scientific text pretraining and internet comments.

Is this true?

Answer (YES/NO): NO